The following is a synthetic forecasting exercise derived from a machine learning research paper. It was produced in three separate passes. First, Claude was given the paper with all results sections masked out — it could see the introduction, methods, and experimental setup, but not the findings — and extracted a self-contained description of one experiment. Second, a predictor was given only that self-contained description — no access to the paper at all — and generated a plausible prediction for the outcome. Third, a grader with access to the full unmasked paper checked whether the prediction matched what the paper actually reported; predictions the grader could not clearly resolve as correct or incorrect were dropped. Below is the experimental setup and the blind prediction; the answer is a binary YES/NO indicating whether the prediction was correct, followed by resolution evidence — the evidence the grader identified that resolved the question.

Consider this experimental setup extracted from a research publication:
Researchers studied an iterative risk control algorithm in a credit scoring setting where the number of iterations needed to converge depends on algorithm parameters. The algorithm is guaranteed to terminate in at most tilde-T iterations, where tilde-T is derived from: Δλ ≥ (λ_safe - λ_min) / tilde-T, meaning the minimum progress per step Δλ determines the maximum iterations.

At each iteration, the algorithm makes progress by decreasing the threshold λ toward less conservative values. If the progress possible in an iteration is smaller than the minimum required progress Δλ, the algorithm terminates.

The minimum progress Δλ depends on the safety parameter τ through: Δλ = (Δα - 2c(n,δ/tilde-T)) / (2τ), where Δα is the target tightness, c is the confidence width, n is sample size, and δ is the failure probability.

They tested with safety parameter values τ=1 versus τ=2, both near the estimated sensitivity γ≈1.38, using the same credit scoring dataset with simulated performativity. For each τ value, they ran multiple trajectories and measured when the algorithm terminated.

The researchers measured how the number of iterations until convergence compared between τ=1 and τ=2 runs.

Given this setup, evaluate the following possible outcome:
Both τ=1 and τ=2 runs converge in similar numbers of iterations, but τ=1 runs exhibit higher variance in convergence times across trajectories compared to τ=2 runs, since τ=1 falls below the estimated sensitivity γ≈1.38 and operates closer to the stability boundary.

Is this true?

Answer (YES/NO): NO